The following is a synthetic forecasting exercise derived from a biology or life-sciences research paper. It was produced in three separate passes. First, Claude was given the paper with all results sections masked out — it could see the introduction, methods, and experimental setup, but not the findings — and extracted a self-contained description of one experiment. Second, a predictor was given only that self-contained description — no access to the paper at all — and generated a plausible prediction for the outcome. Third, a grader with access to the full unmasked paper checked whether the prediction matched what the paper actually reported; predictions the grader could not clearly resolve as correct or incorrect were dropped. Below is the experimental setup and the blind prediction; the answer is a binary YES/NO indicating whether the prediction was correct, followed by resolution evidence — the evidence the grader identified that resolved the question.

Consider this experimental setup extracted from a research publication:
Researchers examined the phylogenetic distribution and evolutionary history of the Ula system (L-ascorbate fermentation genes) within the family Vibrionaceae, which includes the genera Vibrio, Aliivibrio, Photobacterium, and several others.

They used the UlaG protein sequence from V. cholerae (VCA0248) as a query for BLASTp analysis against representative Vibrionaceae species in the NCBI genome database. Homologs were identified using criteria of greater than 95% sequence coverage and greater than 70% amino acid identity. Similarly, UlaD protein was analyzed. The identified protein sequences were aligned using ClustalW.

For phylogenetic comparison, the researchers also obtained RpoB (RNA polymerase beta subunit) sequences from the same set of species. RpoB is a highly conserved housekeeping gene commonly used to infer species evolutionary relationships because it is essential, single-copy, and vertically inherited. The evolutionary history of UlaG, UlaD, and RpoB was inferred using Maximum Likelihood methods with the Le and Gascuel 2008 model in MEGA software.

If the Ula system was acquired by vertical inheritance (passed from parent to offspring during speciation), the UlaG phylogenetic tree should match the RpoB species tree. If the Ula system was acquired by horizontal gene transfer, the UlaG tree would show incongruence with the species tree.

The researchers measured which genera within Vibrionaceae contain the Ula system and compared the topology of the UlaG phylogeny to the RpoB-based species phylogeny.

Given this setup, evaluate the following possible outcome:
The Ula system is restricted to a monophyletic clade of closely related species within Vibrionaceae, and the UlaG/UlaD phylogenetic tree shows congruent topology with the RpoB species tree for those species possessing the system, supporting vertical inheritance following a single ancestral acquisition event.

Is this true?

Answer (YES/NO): NO